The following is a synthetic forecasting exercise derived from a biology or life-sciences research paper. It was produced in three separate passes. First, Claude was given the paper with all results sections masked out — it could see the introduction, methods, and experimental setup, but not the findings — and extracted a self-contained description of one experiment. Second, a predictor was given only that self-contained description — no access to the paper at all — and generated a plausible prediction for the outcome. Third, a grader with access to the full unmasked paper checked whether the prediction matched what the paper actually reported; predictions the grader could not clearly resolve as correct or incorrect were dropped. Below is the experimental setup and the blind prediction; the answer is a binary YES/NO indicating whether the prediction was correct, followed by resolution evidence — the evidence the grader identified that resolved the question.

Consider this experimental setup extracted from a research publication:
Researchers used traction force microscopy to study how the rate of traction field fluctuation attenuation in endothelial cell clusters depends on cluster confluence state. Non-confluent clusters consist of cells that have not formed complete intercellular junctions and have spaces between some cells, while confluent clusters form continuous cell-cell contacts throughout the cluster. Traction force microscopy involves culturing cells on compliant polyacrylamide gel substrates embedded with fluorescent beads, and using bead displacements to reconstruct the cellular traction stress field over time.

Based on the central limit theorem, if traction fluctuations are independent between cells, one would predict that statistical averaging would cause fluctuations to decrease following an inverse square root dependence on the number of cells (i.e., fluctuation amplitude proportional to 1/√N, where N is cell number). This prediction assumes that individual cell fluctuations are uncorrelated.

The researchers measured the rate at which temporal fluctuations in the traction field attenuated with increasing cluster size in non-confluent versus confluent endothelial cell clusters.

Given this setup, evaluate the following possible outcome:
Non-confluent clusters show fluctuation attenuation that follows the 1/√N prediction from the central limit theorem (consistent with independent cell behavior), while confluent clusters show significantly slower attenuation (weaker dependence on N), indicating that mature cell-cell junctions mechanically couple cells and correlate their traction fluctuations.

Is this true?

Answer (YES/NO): YES